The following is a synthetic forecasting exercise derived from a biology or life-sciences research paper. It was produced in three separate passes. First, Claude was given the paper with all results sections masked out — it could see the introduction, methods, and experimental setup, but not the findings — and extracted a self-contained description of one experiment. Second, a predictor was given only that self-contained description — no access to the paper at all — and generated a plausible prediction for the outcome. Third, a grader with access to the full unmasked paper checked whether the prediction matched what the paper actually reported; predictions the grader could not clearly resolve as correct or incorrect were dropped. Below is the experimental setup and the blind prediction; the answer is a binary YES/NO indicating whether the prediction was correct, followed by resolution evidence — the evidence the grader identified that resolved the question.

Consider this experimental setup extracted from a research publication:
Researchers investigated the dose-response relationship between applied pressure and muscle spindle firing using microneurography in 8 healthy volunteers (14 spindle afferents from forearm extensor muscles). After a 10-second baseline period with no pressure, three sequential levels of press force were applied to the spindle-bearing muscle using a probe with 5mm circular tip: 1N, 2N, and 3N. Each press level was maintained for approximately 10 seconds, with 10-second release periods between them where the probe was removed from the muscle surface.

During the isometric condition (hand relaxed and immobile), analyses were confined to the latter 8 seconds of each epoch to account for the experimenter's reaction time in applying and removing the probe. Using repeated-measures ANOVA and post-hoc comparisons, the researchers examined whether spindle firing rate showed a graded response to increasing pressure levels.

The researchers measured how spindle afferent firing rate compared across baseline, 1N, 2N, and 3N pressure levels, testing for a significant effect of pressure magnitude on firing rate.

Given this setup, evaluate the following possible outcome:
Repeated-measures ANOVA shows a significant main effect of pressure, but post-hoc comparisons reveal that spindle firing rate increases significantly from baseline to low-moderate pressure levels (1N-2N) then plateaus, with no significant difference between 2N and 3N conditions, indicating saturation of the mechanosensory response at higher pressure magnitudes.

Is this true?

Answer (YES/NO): NO